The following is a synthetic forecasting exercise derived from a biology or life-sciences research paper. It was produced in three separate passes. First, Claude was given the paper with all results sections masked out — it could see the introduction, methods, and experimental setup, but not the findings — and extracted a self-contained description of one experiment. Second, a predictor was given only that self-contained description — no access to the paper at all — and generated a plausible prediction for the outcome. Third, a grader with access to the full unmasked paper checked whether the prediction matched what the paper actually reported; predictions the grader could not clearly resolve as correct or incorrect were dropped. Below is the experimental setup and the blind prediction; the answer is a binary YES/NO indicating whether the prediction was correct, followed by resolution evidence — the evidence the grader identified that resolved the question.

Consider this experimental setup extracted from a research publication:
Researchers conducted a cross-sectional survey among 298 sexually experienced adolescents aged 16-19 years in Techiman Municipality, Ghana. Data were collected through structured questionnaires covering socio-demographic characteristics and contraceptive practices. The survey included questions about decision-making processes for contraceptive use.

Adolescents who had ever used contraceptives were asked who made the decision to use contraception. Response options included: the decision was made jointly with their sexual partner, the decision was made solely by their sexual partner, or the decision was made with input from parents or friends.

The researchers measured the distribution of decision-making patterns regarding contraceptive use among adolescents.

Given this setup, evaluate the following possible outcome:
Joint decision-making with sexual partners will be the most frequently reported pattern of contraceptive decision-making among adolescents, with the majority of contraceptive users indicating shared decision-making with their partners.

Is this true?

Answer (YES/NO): NO